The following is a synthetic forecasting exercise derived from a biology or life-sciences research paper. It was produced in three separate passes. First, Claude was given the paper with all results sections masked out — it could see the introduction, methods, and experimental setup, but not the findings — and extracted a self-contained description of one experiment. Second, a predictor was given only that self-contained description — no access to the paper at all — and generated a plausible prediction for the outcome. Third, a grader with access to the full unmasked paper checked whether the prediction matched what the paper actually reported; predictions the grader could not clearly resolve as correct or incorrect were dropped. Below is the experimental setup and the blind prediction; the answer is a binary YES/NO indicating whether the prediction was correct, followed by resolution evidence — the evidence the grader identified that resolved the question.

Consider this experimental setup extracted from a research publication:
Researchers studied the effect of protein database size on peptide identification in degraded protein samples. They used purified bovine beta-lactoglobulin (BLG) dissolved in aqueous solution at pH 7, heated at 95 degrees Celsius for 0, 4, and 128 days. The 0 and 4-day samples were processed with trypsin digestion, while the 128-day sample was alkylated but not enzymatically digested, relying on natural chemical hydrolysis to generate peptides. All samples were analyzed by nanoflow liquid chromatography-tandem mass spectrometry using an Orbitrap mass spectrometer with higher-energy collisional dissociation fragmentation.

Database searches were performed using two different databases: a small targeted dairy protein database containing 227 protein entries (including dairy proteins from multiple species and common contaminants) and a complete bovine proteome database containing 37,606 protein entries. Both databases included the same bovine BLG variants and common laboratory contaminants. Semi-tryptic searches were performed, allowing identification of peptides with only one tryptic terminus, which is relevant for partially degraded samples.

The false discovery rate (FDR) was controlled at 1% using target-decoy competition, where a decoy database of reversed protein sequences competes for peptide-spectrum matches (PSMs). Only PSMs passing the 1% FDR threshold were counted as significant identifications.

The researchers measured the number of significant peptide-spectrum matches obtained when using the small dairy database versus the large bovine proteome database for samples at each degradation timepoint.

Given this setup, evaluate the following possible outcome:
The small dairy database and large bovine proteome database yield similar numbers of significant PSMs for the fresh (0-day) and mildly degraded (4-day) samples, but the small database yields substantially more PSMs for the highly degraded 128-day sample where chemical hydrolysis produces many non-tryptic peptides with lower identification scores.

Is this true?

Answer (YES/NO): NO